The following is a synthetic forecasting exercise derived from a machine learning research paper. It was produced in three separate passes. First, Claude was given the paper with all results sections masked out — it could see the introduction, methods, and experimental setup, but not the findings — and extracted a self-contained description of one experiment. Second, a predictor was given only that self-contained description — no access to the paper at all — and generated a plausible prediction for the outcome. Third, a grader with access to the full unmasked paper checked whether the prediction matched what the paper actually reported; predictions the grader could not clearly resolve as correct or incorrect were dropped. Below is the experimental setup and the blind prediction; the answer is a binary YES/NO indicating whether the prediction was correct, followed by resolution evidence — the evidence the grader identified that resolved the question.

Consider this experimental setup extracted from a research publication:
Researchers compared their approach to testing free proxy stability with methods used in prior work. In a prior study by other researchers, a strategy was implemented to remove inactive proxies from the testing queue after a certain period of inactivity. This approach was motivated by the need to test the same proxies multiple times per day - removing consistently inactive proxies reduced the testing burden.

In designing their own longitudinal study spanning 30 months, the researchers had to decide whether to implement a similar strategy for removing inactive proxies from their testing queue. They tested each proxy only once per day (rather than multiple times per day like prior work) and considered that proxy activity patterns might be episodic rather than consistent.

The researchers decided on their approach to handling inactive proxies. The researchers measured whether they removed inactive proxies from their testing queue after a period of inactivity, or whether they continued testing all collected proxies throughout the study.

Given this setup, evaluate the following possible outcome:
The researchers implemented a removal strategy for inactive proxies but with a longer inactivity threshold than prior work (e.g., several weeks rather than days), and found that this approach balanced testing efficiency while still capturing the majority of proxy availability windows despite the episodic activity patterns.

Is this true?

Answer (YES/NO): NO